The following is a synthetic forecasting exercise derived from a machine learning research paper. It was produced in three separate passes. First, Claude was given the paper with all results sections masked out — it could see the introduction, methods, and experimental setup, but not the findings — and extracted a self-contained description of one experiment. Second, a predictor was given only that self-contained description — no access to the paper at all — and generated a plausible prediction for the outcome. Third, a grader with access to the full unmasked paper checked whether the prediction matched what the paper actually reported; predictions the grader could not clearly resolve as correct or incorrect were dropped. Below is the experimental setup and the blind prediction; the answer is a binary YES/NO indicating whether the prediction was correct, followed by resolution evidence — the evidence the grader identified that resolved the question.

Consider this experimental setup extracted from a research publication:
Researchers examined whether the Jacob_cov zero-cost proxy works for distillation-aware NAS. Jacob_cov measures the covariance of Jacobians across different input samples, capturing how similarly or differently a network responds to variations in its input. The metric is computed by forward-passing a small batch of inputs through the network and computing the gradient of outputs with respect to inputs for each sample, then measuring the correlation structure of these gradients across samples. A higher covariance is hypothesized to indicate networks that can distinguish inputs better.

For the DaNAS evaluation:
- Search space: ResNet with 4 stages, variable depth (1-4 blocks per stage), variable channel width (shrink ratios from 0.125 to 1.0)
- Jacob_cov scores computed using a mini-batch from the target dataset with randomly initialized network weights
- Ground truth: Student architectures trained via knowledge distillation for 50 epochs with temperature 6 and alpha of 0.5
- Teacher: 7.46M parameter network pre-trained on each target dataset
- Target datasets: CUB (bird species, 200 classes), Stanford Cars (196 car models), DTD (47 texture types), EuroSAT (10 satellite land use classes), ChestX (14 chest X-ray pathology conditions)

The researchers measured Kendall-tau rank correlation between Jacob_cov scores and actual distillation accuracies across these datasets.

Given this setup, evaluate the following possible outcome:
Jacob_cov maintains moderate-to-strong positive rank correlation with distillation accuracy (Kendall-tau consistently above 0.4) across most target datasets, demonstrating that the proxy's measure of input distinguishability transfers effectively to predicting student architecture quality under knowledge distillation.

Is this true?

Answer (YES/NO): NO